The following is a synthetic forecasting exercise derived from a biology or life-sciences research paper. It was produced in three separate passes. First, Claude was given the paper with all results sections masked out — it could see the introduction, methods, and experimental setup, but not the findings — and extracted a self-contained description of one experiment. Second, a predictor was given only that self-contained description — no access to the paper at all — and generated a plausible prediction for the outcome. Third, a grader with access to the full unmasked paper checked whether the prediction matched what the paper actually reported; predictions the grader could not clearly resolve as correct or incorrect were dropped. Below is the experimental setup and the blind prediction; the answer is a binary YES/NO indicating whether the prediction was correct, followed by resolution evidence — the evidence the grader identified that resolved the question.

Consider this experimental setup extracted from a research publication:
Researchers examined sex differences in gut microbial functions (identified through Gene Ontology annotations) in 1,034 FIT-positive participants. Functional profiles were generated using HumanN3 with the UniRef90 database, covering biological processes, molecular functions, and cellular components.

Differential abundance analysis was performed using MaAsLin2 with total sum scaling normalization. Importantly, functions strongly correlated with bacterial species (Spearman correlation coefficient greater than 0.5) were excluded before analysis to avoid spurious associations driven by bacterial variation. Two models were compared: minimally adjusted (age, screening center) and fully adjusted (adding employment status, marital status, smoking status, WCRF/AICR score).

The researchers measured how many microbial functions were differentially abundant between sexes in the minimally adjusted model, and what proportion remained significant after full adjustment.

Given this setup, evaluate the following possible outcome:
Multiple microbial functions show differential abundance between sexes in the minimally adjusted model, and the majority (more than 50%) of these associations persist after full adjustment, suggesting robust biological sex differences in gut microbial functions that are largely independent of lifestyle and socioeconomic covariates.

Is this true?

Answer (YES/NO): YES